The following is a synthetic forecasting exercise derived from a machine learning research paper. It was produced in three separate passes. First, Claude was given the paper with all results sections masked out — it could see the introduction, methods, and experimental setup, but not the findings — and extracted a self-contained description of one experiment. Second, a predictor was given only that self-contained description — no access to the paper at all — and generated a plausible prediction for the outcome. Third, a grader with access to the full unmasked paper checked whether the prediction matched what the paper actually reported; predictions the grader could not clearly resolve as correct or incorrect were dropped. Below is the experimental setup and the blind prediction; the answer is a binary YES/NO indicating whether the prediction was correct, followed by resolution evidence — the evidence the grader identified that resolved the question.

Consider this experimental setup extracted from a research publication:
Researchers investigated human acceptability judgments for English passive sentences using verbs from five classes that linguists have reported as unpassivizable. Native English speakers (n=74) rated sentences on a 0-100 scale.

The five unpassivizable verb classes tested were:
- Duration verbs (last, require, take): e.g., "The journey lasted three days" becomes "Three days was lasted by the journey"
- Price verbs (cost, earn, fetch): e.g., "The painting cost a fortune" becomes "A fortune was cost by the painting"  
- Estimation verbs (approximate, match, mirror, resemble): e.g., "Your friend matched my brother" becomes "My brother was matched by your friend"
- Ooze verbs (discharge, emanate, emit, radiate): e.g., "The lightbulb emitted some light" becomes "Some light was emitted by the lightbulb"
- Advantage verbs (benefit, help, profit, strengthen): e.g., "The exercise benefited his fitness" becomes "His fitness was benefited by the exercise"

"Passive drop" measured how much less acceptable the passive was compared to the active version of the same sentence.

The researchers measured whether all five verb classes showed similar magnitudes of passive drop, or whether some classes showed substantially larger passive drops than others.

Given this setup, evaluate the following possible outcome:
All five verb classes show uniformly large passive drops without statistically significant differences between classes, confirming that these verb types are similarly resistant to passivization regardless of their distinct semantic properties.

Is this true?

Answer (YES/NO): NO